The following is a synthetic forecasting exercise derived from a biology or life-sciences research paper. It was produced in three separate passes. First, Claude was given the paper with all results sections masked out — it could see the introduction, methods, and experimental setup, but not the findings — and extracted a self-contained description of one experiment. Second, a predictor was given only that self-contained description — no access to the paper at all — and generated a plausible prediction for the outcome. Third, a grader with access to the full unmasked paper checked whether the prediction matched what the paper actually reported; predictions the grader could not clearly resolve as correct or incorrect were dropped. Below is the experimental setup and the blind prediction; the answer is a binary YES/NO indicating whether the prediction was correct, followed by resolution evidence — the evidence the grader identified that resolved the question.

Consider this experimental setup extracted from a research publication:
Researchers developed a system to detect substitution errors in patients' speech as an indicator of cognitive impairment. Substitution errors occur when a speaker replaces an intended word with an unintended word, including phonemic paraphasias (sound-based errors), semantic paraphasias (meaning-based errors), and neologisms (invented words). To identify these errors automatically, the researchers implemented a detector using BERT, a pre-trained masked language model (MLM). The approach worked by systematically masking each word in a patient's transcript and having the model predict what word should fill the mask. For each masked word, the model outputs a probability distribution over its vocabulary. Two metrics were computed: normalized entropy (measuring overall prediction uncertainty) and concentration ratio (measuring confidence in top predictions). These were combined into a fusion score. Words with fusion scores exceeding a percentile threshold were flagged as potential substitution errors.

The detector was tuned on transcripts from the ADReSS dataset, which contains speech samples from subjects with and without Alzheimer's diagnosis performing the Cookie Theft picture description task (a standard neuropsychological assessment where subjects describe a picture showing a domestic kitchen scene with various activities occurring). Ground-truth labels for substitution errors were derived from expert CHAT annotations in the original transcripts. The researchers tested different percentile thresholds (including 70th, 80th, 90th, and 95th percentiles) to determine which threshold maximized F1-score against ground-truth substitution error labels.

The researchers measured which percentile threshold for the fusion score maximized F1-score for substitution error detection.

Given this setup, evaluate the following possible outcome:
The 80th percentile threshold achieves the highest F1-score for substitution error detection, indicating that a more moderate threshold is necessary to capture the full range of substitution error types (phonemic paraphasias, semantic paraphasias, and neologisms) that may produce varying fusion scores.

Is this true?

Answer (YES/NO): NO